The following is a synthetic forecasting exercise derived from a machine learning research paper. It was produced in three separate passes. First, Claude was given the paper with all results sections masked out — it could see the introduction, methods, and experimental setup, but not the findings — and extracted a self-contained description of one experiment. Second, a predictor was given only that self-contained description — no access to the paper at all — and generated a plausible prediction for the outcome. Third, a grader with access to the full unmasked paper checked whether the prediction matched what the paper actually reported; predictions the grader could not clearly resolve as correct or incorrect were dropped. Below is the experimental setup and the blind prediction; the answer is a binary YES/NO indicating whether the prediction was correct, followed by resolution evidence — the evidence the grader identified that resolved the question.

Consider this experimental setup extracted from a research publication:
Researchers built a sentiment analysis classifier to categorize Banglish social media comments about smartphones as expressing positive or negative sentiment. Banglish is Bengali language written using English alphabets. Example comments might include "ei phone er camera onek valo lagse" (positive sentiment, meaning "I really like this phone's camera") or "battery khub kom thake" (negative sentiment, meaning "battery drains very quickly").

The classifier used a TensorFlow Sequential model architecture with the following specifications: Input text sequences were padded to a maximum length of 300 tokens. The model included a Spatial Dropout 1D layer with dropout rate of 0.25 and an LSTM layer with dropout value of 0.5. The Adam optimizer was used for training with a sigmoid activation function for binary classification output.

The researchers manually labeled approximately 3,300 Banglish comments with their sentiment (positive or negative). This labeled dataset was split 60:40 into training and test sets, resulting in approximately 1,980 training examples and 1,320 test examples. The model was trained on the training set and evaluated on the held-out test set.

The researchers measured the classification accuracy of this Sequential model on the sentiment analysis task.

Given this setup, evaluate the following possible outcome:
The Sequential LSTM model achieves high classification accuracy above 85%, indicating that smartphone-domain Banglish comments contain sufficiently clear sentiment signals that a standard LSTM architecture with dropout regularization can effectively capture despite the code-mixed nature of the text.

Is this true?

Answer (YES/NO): YES